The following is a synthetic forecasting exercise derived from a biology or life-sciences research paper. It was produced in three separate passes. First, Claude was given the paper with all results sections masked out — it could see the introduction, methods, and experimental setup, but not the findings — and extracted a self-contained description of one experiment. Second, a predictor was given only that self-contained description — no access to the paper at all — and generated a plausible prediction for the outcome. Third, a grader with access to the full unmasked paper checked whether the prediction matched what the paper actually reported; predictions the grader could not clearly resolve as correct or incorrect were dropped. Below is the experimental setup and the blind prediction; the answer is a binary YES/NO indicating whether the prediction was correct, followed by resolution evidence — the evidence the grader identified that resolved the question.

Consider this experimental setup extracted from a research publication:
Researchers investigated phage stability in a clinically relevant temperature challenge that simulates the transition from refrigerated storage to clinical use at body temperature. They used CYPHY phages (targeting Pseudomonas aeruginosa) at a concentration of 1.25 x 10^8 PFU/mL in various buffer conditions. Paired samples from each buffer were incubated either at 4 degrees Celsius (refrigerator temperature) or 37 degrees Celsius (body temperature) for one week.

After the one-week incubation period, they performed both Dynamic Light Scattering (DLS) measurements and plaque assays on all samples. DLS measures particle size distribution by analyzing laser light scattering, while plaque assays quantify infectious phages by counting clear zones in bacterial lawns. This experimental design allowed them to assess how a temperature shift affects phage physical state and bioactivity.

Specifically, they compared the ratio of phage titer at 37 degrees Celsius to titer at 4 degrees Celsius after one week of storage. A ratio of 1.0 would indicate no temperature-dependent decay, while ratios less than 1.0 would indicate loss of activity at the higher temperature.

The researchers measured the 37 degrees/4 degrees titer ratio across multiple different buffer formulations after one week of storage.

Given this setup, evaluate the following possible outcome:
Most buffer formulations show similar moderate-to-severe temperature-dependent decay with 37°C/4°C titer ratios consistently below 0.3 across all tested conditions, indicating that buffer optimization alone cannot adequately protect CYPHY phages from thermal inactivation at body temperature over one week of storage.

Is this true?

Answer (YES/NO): NO